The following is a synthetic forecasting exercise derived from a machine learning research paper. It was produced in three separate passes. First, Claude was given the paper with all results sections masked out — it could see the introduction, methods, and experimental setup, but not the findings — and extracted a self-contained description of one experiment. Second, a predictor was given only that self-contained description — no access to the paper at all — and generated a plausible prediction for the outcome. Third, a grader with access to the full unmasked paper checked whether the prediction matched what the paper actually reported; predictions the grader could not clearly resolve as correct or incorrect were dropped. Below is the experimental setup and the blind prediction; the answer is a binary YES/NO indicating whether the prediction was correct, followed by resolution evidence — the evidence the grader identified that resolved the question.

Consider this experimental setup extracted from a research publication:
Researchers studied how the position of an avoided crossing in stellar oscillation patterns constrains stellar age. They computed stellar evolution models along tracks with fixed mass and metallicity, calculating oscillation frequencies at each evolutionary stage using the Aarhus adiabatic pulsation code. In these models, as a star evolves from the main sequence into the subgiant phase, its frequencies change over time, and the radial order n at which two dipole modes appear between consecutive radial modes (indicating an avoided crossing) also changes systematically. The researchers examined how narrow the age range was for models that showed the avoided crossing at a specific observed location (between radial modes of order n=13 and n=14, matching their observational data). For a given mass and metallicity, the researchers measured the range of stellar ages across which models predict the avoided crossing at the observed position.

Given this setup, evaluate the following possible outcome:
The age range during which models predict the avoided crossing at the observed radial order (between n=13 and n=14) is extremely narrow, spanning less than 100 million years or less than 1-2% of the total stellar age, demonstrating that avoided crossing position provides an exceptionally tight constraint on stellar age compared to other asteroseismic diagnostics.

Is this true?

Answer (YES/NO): YES